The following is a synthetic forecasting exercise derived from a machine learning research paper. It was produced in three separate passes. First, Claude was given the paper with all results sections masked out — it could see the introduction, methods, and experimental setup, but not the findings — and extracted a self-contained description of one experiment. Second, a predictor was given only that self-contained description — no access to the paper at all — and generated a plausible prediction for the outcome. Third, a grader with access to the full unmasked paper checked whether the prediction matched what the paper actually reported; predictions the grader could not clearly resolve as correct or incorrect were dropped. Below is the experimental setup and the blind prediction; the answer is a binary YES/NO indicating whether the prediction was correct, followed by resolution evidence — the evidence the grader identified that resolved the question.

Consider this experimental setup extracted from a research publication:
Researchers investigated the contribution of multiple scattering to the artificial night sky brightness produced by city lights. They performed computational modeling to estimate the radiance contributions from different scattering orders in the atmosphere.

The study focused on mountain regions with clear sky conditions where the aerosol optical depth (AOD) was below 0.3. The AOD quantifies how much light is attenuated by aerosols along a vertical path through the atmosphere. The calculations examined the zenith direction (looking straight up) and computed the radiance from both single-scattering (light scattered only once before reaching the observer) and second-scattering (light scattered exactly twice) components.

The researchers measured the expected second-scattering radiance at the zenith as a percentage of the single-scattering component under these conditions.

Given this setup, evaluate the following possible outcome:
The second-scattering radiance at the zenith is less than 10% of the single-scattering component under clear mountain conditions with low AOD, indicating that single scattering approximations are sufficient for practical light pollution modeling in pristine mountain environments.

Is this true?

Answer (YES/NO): YES